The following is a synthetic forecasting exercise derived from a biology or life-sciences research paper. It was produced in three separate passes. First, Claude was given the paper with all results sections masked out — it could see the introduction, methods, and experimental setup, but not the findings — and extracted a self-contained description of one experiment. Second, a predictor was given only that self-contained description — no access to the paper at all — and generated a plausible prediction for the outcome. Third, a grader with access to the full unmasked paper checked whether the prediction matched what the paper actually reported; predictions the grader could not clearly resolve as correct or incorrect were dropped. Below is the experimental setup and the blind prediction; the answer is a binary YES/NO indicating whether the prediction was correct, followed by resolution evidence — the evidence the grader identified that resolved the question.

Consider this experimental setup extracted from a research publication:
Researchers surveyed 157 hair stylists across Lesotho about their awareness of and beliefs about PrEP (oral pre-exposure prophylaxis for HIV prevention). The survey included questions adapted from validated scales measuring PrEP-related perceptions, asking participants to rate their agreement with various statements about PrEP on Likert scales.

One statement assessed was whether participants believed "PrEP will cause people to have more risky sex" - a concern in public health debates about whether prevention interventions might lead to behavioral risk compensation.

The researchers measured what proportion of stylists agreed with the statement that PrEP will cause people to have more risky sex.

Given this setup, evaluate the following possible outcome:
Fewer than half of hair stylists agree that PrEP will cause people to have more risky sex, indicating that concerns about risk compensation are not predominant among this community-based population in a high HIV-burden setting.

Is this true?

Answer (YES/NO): YES